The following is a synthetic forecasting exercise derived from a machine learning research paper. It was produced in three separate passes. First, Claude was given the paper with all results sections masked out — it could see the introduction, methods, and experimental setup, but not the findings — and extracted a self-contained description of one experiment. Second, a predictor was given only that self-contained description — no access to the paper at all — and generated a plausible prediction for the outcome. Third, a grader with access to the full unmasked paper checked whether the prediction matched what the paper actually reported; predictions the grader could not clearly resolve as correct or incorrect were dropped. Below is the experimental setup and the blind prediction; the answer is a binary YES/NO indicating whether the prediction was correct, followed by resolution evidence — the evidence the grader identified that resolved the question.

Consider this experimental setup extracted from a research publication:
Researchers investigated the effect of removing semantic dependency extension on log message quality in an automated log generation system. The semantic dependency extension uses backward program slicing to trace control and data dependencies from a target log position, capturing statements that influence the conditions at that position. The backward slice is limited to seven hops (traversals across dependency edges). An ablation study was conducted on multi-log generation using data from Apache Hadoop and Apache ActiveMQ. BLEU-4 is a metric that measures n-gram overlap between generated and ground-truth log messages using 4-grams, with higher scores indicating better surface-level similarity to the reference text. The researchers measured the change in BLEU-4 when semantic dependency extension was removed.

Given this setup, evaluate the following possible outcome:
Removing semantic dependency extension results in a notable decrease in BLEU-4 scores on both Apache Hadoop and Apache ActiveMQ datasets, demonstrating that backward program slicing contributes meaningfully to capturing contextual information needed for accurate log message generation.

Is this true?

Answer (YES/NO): YES